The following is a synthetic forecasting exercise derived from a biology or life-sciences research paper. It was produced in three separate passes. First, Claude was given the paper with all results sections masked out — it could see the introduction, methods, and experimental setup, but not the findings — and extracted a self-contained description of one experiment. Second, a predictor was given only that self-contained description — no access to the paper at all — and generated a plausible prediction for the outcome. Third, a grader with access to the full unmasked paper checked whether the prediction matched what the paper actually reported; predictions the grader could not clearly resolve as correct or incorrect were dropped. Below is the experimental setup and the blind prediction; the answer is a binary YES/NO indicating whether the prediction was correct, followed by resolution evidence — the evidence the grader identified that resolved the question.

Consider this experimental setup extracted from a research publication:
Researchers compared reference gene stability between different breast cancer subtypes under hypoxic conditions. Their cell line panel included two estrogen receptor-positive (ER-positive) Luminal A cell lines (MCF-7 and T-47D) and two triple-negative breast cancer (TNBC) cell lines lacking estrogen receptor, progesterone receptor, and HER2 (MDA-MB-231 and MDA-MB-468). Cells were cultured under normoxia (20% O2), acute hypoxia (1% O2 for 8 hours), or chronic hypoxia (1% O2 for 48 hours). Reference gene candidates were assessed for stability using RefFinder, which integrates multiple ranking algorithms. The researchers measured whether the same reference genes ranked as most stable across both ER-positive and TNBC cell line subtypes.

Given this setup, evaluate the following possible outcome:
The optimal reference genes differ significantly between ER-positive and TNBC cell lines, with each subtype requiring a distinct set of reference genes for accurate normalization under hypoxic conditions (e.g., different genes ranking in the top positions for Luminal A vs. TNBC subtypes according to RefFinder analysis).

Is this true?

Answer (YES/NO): NO